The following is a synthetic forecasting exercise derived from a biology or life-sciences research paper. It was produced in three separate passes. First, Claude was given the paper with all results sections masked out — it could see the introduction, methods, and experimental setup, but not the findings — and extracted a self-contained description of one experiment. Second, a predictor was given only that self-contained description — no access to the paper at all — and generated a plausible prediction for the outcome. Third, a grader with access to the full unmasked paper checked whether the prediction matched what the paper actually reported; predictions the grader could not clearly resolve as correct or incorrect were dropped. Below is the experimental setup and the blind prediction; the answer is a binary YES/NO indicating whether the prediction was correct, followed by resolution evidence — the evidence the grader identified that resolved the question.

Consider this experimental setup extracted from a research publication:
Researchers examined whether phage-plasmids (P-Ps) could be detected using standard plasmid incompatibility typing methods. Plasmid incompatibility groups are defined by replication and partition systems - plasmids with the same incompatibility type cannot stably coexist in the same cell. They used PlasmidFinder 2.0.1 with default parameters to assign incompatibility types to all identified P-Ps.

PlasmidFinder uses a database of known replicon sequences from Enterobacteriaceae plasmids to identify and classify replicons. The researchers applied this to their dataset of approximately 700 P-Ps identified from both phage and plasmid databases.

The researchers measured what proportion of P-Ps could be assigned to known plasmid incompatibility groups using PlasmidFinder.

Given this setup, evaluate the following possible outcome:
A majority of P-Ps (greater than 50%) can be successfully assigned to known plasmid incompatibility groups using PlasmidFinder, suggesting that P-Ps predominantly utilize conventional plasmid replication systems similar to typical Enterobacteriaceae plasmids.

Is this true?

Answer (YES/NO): NO